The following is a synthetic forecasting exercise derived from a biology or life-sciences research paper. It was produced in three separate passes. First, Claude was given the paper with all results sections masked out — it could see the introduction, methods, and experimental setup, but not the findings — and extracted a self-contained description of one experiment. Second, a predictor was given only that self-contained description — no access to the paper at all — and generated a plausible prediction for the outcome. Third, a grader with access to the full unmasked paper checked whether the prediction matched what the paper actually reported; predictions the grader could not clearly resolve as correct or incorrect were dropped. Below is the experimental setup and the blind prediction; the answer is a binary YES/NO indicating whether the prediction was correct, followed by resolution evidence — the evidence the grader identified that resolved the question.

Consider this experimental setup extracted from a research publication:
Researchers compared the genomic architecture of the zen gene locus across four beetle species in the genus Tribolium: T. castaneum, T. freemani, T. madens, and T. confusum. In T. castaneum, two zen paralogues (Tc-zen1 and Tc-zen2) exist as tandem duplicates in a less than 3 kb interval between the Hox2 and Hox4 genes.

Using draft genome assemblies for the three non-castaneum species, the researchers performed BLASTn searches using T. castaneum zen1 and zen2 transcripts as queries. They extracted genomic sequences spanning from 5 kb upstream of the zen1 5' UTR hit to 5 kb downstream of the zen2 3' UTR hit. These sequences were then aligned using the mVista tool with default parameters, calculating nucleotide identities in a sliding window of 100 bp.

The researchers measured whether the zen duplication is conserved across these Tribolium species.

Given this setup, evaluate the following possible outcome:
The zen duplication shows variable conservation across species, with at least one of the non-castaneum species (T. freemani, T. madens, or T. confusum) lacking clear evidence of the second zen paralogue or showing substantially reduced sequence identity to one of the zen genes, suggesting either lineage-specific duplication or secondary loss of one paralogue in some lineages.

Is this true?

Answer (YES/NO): NO